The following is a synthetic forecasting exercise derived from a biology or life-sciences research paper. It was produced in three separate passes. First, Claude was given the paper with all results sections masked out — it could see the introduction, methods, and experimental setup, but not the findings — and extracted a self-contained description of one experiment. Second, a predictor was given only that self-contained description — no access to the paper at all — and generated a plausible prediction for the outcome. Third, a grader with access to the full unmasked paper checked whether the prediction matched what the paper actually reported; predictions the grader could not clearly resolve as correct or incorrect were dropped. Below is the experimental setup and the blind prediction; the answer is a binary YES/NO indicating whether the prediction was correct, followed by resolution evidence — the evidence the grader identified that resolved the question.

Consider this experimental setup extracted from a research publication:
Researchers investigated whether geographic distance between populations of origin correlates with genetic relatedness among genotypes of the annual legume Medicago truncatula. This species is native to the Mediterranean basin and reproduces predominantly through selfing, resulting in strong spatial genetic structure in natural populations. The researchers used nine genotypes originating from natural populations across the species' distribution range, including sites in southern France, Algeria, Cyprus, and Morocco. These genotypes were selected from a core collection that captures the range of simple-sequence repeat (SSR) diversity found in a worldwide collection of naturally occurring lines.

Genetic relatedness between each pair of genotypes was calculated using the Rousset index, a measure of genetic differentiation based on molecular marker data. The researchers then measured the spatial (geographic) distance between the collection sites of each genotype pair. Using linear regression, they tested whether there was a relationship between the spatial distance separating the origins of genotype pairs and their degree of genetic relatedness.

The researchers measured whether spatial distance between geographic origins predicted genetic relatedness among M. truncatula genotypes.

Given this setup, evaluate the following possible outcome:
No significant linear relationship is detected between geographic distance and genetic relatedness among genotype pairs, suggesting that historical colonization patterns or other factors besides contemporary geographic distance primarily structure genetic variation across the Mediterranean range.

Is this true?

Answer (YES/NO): YES